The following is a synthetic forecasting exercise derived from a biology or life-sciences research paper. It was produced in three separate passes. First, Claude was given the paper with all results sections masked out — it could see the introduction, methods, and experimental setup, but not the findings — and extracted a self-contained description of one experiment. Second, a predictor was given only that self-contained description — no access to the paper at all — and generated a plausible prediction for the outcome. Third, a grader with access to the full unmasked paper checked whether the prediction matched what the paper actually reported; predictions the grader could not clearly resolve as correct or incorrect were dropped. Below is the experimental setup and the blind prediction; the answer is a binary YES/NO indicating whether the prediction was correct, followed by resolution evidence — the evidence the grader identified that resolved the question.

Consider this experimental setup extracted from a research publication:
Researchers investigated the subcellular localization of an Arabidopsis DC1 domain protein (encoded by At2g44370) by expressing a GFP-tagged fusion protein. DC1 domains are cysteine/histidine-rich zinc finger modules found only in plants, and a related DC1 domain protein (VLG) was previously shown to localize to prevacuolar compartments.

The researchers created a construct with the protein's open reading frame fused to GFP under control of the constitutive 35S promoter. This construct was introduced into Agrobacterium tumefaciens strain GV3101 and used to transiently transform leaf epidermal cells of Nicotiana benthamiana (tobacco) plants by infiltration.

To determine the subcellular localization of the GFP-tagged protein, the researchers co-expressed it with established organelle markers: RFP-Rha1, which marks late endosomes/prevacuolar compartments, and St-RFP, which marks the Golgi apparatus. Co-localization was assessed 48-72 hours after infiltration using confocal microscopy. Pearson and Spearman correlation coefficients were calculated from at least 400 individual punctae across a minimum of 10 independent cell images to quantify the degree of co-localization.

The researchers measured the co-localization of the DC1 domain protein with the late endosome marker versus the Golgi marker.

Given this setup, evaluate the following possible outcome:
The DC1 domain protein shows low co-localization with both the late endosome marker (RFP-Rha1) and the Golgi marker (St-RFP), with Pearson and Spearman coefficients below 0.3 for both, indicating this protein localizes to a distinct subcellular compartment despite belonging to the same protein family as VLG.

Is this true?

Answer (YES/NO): NO